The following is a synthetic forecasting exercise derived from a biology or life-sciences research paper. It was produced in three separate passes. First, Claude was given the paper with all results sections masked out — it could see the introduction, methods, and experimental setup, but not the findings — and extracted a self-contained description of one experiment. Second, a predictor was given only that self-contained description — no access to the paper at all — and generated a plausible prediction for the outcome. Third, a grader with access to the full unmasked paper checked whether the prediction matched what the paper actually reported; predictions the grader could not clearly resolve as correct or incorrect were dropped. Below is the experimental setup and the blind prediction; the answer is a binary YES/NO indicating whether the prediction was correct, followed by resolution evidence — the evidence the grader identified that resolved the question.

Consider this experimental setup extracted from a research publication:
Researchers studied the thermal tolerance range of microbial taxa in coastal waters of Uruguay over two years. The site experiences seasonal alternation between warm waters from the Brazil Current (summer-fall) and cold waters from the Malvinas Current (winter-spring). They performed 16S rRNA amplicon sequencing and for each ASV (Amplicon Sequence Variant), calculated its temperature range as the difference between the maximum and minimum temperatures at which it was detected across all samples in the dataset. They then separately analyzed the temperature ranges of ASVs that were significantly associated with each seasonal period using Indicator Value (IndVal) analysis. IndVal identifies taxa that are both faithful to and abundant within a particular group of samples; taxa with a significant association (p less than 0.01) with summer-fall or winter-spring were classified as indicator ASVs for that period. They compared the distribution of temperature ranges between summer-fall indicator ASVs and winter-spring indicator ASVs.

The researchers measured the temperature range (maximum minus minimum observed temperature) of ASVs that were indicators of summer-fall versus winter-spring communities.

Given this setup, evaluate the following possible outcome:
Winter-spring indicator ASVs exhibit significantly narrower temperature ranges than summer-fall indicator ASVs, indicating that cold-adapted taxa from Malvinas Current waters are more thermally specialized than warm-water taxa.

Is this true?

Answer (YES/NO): NO